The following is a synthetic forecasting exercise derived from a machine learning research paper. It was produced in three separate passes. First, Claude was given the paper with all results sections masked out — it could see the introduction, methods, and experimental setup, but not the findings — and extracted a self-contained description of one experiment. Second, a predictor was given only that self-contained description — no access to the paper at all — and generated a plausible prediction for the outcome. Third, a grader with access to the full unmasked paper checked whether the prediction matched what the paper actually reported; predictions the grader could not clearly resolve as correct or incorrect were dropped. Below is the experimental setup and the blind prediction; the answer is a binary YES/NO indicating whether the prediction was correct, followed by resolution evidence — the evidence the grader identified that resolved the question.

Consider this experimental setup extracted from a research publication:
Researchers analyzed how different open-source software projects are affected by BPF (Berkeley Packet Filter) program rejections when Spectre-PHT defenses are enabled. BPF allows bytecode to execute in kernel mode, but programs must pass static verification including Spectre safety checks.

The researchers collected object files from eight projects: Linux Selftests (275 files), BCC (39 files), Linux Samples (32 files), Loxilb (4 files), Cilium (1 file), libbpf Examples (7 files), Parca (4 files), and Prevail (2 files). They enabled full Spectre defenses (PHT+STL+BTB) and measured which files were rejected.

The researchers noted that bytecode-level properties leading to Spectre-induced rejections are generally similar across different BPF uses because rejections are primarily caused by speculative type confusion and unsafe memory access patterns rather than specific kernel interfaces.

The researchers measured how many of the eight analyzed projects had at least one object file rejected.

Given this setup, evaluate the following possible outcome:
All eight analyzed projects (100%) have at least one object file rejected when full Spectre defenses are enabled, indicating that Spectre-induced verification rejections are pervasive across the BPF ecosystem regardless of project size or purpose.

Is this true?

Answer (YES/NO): NO